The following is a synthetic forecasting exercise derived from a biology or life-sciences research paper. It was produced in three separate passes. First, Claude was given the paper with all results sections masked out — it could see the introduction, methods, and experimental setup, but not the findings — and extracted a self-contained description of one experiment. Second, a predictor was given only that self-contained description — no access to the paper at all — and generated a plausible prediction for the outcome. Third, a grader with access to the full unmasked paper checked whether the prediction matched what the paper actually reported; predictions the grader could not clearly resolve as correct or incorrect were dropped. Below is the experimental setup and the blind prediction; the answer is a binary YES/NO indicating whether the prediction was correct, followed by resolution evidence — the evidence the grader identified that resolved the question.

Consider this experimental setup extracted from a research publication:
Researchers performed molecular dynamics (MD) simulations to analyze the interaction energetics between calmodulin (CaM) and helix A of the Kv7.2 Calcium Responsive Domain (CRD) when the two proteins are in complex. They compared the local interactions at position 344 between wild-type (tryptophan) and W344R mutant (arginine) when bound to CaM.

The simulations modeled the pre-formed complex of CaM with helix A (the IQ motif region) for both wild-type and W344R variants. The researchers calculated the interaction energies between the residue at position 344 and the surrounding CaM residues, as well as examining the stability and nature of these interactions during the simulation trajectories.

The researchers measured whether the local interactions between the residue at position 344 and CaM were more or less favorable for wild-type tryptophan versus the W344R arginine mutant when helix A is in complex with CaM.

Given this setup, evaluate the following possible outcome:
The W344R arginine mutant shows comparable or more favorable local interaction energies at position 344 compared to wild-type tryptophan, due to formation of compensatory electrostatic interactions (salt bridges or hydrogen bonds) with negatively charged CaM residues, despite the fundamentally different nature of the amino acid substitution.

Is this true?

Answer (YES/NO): YES